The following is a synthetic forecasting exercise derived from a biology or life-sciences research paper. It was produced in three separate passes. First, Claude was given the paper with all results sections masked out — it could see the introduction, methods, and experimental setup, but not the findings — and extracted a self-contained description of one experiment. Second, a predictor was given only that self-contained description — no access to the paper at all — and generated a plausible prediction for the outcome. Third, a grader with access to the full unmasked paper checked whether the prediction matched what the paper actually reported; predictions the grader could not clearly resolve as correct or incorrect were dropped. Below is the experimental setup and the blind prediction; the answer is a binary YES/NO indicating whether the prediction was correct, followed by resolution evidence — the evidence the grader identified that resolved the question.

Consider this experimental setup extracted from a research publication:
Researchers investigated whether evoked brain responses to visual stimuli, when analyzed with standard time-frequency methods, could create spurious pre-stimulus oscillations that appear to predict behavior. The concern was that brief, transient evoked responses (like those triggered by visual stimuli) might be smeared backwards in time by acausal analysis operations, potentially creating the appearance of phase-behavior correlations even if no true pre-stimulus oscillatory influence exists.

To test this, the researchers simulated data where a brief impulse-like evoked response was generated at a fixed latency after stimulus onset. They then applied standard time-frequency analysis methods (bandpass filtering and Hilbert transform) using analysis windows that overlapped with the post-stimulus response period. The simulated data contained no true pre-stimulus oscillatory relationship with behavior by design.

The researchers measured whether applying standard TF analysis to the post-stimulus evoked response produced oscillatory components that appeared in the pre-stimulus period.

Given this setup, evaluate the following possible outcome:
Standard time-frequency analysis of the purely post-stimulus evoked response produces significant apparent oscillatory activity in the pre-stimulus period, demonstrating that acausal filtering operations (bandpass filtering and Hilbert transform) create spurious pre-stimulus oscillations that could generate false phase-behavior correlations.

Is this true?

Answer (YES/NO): YES